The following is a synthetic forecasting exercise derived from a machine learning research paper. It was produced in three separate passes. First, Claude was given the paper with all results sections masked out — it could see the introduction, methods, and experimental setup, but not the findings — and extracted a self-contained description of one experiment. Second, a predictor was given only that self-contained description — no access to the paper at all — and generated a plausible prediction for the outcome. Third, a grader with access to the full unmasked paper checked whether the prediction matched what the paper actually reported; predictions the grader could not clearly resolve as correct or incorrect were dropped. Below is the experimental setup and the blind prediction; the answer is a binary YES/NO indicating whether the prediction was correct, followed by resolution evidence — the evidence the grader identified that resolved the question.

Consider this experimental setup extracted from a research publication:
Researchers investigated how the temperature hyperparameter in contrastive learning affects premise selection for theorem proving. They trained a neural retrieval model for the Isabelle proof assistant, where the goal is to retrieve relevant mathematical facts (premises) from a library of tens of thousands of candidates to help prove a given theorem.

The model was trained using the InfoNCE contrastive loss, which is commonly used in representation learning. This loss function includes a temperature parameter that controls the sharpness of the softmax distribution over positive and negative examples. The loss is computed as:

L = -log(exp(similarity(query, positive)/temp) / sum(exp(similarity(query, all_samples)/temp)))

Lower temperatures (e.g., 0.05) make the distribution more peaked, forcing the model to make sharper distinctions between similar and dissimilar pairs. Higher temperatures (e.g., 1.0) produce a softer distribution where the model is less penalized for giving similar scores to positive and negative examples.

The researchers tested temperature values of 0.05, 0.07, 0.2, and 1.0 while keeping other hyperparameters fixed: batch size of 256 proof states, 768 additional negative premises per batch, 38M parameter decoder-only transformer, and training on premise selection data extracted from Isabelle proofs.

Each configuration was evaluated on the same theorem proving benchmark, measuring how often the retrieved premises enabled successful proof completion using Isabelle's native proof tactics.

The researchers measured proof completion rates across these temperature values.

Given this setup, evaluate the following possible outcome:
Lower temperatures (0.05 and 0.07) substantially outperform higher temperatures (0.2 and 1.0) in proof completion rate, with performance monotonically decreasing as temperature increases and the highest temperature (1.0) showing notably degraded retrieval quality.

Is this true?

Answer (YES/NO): NO